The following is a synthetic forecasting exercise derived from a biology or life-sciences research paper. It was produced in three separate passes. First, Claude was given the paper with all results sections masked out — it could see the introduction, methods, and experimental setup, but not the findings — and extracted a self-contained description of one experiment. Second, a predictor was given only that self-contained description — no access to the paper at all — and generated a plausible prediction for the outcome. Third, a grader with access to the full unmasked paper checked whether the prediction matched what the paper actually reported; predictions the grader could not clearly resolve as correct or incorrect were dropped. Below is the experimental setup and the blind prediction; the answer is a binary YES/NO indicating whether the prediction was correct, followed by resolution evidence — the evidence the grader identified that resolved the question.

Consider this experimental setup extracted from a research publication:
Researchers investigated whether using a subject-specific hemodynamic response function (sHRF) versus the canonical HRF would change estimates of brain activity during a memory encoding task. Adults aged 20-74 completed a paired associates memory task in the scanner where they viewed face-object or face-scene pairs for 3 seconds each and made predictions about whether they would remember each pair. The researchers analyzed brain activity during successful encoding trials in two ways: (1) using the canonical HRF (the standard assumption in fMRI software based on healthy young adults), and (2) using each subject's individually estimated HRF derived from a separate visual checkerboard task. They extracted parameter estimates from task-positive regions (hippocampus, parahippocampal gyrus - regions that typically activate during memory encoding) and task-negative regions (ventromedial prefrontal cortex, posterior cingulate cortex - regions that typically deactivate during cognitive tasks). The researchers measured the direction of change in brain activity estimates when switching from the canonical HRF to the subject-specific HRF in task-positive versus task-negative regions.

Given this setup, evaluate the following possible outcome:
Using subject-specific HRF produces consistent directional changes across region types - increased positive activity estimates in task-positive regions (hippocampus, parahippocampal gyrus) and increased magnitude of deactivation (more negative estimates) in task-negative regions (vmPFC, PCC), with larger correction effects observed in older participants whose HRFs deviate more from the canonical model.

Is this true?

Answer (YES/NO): NO